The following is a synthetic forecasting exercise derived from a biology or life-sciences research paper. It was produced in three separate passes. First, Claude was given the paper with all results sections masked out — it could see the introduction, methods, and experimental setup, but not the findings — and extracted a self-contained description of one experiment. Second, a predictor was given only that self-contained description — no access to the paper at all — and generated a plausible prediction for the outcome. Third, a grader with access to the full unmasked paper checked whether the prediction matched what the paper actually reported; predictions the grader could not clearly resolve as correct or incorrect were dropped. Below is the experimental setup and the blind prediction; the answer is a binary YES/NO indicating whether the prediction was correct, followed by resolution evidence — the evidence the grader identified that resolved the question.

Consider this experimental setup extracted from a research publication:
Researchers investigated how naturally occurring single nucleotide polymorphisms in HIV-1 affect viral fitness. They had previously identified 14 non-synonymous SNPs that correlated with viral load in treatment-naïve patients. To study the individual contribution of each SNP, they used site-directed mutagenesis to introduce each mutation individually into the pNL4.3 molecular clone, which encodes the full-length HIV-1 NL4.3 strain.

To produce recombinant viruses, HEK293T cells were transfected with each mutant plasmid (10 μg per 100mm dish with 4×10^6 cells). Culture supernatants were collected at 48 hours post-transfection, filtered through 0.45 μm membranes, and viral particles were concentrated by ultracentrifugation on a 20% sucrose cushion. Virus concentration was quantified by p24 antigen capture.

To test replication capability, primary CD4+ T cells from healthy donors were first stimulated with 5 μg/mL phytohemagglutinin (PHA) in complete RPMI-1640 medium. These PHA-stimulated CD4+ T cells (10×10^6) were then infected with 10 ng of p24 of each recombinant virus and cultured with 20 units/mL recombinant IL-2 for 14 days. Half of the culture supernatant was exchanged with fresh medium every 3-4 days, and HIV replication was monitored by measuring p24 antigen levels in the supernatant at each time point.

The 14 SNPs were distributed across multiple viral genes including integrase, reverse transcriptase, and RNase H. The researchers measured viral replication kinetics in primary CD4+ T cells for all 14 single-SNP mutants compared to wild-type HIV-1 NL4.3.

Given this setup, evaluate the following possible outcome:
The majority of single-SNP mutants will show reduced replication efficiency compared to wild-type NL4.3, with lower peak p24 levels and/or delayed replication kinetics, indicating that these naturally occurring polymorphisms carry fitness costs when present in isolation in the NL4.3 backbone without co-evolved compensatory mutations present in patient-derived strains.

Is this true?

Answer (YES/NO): NO